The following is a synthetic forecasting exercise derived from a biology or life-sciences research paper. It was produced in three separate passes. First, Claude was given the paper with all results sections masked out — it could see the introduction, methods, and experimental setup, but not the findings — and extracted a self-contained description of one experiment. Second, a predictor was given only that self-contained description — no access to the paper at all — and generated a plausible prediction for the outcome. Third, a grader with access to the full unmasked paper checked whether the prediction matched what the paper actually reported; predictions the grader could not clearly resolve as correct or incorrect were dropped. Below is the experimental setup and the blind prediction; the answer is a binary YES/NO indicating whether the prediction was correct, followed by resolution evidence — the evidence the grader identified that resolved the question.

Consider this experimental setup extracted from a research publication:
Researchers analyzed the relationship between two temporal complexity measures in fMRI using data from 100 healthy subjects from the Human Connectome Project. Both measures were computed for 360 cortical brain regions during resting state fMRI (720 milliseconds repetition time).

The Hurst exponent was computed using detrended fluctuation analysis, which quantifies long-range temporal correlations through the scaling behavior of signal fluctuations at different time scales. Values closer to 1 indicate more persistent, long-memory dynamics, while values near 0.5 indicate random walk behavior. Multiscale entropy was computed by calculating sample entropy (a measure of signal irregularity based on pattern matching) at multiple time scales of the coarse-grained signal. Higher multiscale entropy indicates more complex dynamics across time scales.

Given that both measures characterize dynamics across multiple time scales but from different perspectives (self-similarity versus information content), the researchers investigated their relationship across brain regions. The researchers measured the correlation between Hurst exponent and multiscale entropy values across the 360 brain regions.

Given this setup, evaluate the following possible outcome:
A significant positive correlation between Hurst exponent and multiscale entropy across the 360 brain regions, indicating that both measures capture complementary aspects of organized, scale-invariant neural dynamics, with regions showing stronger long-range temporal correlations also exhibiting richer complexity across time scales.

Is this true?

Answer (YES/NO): YES